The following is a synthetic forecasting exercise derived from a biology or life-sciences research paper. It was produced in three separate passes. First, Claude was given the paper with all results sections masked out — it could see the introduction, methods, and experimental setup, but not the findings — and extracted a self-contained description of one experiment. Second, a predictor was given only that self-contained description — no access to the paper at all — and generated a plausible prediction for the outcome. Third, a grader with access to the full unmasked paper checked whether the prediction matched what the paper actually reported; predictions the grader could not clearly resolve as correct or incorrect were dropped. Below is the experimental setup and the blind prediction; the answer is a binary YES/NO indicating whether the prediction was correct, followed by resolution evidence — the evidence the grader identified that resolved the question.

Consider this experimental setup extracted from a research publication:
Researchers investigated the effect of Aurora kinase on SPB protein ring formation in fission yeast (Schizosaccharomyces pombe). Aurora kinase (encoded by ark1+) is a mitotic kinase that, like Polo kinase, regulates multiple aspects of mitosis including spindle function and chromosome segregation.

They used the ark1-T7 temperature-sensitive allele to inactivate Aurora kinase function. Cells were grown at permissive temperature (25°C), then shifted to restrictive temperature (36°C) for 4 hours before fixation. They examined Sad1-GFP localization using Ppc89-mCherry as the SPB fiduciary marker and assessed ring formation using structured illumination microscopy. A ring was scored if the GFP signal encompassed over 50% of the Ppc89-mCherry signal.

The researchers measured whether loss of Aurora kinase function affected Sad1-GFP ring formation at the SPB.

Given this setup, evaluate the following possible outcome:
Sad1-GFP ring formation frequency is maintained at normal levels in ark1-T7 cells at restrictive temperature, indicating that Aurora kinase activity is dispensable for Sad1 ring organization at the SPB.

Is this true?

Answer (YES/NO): NO